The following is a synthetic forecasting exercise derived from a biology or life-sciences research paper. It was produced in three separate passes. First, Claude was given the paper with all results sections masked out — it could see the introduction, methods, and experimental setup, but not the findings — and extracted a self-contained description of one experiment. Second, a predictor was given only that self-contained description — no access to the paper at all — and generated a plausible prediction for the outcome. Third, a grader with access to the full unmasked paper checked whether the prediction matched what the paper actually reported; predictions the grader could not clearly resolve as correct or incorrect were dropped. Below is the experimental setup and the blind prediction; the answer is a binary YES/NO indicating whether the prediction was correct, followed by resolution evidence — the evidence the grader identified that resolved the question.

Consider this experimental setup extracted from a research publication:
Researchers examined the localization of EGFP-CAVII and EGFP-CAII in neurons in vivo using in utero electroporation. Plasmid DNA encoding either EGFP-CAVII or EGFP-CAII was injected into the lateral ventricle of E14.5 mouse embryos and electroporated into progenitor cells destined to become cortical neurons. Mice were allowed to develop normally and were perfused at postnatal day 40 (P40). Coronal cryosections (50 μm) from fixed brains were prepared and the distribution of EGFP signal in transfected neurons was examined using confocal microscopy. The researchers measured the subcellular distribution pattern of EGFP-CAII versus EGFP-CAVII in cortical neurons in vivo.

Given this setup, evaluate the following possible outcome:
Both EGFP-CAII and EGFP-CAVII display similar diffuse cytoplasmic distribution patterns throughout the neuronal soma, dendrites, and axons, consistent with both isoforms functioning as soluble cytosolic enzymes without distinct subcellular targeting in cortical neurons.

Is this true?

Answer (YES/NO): NO